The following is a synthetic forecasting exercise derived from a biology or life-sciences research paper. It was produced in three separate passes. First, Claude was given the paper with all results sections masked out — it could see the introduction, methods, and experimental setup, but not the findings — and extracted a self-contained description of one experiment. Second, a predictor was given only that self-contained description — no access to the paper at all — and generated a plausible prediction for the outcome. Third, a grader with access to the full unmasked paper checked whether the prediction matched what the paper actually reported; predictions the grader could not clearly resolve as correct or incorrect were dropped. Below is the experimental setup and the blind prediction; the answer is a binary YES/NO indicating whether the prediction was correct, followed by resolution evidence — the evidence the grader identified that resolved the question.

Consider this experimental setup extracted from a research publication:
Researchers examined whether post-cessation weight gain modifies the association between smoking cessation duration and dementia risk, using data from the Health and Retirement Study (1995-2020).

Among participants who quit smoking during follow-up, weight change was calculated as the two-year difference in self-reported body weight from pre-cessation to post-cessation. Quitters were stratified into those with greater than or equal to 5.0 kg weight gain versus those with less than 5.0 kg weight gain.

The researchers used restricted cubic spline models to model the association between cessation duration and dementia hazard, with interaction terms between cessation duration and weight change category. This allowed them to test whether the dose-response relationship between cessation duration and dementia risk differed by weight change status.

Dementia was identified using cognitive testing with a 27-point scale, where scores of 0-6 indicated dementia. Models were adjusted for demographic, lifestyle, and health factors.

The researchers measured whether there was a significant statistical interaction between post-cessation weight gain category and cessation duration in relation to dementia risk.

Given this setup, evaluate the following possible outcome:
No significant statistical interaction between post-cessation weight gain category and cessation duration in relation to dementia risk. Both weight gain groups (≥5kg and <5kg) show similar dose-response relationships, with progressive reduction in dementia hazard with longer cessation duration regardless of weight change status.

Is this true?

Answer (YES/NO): NO